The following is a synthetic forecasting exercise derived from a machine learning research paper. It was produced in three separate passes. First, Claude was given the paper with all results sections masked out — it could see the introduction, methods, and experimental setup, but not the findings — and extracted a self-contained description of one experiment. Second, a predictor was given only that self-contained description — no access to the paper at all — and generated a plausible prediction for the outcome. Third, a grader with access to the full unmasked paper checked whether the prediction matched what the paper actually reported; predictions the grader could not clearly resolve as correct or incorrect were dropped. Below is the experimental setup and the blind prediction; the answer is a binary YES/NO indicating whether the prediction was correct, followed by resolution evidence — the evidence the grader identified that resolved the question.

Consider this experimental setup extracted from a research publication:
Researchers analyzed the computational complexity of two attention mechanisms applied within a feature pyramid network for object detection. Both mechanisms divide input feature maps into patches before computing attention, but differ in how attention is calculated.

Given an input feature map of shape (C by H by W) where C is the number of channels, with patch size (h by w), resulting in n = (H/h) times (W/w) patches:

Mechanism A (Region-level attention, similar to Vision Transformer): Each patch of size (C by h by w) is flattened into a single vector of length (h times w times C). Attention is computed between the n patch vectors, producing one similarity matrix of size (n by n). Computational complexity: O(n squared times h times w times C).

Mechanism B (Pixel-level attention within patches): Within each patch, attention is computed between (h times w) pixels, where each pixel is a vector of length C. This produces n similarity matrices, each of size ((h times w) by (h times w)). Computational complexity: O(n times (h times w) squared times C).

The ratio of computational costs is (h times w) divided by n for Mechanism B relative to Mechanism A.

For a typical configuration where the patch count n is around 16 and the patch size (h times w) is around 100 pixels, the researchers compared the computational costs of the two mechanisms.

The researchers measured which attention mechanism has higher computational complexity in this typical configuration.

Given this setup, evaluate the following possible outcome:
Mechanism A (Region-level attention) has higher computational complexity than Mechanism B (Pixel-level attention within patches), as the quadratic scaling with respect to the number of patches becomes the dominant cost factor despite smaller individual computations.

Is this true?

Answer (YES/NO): NO